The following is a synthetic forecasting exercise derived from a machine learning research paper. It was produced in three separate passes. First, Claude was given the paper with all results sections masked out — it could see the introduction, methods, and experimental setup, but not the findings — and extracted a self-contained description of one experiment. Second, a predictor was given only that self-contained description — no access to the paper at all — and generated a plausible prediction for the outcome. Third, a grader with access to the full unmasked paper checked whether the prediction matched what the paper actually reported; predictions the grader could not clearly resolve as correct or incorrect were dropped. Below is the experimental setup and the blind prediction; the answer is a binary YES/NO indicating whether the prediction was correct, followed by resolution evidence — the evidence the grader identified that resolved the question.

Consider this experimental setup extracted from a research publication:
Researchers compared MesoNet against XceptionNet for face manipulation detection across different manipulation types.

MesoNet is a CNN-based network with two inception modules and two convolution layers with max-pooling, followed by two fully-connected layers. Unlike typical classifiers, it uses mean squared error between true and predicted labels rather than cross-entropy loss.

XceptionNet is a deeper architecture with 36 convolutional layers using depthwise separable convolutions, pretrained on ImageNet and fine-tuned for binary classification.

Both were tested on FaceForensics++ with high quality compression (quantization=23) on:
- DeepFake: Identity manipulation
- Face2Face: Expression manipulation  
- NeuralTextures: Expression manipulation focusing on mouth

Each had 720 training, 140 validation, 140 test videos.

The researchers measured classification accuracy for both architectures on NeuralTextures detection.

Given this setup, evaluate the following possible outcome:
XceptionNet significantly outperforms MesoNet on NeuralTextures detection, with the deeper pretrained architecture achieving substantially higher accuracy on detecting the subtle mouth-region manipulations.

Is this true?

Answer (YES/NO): YES